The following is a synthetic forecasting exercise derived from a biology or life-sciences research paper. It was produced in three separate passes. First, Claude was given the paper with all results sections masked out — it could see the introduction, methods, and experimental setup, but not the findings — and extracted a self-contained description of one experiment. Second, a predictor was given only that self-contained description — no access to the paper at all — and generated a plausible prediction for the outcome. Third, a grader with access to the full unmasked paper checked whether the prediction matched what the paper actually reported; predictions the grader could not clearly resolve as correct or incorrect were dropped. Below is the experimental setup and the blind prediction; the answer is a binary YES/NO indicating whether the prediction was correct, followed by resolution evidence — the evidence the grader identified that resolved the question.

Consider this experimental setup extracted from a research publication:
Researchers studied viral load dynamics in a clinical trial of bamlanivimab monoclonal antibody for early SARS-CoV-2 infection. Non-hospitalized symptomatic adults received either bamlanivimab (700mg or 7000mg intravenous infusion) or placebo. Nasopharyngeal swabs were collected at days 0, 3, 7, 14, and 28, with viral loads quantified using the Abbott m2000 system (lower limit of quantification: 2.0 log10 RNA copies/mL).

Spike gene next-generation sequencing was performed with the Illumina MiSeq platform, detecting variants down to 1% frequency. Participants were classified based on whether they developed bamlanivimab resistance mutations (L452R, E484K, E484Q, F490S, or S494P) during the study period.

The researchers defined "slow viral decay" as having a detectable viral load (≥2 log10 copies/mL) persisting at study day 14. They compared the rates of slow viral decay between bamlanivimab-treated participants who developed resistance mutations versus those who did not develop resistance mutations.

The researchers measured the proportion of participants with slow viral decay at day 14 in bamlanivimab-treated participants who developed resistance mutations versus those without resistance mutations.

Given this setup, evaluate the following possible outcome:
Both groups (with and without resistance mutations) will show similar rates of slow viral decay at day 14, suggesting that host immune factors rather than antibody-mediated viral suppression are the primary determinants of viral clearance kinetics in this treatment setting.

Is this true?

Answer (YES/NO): NO